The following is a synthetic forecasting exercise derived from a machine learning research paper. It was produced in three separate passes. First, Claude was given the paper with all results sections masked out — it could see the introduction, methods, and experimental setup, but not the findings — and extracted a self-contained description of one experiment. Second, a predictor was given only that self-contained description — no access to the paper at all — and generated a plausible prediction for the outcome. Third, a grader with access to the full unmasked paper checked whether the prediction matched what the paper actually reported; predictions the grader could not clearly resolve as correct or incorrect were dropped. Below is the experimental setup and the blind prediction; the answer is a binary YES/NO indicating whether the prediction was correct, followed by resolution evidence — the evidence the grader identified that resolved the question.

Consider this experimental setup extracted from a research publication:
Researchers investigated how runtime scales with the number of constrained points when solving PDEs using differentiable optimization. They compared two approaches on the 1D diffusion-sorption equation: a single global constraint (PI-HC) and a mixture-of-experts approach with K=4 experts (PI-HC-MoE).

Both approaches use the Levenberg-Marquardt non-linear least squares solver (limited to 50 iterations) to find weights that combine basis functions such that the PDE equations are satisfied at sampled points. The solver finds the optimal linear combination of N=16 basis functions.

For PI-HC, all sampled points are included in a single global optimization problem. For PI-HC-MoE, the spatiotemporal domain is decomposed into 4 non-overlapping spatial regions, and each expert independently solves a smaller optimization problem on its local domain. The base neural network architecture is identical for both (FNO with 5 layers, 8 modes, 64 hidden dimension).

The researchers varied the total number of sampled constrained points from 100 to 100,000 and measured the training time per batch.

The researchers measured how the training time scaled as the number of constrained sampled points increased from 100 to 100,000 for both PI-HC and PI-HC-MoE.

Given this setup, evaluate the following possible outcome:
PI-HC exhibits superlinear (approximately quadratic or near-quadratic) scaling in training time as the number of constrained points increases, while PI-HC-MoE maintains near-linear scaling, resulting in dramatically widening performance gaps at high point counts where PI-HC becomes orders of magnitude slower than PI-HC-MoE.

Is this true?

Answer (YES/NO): NO